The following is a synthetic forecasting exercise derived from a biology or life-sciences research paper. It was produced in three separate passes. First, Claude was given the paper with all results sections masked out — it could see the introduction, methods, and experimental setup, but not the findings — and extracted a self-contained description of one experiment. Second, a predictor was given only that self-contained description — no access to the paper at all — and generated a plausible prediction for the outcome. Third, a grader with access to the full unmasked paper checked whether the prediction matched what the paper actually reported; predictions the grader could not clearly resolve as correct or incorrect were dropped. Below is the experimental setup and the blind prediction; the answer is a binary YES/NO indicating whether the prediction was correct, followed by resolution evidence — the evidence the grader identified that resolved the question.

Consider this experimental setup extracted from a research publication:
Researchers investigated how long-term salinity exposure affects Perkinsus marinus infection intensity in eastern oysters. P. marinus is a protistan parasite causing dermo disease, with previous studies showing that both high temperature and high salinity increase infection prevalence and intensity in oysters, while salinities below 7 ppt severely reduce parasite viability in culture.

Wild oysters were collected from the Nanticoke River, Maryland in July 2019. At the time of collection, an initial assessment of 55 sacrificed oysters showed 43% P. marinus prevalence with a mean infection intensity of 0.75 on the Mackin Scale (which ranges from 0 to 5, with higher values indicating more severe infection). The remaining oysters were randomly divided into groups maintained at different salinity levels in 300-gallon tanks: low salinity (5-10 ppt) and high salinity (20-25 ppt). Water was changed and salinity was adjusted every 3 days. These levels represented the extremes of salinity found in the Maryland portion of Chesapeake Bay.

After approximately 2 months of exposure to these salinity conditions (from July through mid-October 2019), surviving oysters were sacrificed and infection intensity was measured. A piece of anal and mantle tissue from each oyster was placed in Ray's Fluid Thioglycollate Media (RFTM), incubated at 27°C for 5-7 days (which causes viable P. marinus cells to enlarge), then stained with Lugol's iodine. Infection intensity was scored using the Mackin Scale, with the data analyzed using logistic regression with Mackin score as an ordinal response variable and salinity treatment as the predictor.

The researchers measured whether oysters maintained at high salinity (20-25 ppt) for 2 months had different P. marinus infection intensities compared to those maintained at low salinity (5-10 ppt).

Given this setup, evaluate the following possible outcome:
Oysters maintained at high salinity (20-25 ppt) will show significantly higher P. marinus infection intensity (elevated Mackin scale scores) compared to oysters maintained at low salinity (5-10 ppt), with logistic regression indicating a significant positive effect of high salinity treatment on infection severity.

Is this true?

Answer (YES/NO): YES